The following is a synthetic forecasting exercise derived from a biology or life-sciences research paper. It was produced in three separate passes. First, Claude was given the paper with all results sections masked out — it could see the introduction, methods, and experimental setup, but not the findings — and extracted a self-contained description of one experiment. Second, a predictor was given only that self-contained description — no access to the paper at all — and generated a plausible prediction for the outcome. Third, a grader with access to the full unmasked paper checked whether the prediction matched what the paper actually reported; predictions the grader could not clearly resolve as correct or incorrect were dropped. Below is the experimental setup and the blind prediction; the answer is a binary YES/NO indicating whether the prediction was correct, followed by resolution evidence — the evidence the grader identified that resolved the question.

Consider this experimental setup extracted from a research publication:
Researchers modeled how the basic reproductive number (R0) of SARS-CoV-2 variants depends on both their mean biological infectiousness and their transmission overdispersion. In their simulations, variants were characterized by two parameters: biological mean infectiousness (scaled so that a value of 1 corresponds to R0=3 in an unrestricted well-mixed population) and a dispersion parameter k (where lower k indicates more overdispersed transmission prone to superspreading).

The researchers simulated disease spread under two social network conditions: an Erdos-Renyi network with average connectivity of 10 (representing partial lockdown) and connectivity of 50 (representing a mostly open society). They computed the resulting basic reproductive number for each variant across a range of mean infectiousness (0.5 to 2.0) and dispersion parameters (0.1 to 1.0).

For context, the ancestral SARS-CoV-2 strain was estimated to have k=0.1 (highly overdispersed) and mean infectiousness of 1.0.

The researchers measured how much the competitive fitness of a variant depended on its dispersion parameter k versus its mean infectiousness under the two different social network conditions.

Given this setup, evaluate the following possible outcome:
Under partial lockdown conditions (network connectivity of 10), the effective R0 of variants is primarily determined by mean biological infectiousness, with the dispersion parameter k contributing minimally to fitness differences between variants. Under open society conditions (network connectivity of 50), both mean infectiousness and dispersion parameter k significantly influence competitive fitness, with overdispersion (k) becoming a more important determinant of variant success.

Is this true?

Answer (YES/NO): NO